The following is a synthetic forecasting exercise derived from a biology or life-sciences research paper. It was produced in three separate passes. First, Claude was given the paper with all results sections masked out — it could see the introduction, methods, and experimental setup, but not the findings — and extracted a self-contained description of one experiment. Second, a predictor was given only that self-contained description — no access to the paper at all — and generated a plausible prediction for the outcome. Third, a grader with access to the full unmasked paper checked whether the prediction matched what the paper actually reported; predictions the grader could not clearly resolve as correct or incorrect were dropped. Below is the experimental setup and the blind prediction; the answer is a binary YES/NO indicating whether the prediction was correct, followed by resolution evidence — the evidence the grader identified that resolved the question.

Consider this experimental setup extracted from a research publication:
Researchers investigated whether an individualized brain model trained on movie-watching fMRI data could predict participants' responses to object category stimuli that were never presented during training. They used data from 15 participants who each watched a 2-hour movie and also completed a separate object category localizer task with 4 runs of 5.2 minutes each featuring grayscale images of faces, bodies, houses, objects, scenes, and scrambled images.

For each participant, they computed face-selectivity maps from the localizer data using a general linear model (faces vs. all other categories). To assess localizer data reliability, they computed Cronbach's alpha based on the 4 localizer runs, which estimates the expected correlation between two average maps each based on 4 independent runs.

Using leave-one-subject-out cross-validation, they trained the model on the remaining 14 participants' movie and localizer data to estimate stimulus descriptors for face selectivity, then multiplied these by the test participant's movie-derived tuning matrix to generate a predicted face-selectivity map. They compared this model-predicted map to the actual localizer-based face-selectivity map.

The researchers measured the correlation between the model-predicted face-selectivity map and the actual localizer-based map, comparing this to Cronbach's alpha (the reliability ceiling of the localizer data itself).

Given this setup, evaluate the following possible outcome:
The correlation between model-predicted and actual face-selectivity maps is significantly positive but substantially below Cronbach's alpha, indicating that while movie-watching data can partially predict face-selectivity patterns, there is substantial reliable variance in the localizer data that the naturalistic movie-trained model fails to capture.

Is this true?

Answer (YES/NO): NO